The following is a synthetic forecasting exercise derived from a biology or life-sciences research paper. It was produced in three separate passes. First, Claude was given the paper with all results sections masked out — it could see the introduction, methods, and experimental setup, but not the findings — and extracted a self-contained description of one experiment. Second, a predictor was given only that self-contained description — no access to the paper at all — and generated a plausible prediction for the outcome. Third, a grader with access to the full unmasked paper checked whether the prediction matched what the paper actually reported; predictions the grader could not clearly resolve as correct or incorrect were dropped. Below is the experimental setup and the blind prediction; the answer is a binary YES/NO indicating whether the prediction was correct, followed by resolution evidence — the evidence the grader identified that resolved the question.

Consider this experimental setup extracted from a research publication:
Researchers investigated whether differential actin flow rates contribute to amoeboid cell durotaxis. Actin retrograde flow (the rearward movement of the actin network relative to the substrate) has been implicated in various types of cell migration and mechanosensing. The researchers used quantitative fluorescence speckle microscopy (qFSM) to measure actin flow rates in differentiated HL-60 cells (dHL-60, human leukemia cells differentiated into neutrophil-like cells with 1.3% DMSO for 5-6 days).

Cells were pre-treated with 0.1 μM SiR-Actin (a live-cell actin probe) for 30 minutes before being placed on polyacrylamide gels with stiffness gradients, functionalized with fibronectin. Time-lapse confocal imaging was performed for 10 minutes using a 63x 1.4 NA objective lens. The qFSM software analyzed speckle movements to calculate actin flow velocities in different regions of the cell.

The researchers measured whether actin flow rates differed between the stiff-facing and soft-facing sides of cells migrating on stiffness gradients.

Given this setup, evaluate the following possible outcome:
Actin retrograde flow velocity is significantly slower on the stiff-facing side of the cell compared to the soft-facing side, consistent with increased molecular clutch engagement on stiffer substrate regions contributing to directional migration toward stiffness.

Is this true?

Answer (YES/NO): NO